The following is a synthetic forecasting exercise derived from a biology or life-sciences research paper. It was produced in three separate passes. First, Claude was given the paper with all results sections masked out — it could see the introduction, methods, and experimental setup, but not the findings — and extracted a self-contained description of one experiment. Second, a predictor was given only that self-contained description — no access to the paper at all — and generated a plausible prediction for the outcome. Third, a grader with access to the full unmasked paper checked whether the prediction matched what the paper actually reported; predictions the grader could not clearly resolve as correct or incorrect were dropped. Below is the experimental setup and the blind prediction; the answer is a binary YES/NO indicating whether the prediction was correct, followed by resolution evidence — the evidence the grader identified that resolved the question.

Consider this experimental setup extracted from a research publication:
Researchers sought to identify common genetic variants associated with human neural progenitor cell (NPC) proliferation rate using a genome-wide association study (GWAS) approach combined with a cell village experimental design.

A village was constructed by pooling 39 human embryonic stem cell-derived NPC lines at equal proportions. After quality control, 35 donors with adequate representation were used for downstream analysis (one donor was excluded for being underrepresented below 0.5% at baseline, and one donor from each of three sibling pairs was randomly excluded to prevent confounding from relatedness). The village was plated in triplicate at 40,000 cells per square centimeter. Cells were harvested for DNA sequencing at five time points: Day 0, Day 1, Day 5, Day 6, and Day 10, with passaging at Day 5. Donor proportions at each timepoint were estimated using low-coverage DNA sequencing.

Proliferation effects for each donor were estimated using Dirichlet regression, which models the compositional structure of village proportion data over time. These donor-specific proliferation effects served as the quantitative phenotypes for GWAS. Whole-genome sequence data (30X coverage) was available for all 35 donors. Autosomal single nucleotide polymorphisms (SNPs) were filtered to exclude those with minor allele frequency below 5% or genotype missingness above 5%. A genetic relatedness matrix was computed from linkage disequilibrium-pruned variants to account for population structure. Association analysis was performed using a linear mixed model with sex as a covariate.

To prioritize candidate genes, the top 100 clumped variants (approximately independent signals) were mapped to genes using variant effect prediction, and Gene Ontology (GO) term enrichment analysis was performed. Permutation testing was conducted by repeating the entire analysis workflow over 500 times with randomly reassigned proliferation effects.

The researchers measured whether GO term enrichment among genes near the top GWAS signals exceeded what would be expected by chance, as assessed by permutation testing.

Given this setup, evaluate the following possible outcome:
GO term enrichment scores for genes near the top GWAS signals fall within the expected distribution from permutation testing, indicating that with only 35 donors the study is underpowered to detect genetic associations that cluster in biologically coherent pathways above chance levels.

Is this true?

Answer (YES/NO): NO